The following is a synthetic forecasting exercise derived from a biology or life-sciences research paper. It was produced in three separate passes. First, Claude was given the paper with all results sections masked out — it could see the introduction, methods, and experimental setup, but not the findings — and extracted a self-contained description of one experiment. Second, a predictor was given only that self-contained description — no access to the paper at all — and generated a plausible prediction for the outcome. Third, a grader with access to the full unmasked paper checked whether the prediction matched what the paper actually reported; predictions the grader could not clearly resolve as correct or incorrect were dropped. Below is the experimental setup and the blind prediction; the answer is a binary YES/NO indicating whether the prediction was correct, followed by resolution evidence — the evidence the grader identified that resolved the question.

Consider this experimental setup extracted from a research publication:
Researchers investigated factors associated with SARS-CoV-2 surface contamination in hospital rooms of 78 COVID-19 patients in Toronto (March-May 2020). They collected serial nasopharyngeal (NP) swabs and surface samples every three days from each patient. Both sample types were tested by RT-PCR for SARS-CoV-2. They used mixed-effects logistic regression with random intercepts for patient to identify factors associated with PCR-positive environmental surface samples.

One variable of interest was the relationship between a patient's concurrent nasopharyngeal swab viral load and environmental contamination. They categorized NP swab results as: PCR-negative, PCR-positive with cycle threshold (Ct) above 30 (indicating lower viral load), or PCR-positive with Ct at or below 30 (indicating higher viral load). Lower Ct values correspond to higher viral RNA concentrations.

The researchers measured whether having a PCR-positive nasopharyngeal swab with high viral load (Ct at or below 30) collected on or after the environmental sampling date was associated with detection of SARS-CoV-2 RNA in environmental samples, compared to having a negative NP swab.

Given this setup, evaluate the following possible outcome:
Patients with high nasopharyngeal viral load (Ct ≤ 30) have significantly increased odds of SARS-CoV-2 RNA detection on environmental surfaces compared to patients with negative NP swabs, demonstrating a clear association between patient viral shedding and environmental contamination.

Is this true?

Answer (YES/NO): YES